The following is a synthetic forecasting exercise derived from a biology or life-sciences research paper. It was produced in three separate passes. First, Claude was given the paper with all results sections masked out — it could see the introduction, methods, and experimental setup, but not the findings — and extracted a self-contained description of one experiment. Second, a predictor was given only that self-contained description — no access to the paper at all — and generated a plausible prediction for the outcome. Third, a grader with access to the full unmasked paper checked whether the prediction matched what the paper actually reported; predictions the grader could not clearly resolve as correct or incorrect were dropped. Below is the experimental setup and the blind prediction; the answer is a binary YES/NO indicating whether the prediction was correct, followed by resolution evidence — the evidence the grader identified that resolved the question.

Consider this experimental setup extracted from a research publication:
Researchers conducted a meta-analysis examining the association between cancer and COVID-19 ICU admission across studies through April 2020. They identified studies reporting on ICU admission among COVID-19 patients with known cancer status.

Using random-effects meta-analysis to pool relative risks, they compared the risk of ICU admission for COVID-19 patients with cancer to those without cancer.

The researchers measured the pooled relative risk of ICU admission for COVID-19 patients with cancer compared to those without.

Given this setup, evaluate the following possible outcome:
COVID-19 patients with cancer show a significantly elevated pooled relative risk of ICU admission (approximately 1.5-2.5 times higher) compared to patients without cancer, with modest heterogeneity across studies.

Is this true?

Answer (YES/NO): NO